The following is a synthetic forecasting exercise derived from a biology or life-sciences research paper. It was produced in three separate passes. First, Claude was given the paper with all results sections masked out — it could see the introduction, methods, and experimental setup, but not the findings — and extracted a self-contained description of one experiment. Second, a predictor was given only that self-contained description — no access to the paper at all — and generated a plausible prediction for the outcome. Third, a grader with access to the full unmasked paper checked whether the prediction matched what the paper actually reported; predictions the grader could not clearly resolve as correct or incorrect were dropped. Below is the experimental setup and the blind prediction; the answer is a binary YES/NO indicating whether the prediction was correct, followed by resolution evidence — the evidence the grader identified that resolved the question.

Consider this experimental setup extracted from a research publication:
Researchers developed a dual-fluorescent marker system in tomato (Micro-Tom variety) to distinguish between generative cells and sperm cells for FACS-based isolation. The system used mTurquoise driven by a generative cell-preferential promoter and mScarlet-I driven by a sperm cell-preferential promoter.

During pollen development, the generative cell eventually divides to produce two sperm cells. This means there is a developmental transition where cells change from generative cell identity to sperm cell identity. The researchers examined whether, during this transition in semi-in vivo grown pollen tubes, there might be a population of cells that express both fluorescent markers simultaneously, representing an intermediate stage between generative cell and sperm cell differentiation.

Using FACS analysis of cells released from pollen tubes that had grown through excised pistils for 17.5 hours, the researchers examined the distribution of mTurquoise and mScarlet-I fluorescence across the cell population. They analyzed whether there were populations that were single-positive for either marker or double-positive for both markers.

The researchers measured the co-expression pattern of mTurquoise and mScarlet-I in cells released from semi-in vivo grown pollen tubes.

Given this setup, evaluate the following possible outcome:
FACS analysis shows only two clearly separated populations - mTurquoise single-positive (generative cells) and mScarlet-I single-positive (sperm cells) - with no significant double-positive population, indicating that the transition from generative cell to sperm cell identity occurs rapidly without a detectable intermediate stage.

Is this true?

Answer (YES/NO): NO